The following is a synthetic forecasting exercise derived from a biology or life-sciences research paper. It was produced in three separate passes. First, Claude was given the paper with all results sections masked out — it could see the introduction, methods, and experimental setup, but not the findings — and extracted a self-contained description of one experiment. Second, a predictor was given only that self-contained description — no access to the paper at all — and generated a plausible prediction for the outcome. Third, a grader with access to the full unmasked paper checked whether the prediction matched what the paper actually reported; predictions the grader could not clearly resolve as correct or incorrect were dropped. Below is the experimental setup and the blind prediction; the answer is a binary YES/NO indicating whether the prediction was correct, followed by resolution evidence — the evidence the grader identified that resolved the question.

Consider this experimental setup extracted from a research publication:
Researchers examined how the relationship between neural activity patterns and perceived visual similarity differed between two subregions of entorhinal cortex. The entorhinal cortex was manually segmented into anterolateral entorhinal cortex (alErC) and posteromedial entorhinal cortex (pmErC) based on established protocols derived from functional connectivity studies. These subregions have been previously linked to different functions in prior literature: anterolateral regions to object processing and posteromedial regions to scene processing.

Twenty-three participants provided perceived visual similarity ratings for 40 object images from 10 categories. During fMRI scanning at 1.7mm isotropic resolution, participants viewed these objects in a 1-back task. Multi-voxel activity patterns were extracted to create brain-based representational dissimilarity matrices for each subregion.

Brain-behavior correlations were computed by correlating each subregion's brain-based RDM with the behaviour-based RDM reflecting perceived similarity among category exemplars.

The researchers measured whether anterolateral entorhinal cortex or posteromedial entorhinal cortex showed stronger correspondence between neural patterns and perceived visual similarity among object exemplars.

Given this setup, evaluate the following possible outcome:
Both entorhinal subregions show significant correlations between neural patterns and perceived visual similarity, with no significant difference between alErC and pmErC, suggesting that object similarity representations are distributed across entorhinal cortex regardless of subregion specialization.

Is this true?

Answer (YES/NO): NO